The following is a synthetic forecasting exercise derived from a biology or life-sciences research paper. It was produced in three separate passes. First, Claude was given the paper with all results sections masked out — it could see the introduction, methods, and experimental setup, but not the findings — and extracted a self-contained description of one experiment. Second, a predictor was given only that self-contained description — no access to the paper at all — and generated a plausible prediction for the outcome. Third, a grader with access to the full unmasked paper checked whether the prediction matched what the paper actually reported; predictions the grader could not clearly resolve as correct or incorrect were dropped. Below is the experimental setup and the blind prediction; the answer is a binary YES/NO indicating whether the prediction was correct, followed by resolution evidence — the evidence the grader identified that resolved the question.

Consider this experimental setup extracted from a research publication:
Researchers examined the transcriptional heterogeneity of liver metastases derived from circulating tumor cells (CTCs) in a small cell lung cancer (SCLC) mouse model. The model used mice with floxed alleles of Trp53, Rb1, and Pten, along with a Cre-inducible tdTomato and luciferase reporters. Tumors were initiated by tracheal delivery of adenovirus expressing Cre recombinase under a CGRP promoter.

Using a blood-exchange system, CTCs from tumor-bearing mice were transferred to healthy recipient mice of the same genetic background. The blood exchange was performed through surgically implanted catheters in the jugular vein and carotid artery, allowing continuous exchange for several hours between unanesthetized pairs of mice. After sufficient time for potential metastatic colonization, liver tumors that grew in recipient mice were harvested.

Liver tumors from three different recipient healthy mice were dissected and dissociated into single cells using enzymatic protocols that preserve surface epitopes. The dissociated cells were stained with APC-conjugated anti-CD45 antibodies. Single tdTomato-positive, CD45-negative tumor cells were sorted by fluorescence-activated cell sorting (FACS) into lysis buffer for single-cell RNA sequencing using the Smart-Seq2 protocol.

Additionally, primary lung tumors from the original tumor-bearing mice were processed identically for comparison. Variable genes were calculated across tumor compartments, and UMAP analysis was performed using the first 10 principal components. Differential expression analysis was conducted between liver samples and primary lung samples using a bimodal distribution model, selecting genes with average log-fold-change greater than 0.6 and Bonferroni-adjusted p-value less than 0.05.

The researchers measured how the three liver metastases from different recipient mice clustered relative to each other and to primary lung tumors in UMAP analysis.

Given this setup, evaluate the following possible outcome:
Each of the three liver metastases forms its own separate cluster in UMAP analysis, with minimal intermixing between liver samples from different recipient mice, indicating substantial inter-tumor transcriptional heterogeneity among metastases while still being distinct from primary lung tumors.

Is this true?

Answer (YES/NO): YES